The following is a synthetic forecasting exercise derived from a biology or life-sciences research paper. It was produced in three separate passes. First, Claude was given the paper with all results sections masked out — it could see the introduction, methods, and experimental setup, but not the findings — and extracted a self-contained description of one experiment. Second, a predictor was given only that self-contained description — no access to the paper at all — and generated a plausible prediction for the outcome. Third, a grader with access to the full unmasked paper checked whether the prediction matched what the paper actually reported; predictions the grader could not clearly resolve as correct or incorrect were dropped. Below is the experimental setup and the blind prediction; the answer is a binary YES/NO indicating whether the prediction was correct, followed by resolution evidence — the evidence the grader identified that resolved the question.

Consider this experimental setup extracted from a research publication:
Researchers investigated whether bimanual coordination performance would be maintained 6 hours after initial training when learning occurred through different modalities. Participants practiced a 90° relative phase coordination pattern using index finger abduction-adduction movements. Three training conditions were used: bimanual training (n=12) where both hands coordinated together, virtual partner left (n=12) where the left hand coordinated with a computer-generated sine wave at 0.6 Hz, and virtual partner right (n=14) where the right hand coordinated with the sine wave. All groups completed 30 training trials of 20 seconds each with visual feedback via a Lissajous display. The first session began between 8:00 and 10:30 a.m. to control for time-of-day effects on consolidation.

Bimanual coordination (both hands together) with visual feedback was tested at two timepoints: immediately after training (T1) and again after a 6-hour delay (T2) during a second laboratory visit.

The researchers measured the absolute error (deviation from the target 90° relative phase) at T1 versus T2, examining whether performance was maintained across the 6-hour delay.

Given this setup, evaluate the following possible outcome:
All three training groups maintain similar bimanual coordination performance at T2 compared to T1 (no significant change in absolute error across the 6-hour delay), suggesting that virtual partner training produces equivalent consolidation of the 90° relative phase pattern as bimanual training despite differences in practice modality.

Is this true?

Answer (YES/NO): NO